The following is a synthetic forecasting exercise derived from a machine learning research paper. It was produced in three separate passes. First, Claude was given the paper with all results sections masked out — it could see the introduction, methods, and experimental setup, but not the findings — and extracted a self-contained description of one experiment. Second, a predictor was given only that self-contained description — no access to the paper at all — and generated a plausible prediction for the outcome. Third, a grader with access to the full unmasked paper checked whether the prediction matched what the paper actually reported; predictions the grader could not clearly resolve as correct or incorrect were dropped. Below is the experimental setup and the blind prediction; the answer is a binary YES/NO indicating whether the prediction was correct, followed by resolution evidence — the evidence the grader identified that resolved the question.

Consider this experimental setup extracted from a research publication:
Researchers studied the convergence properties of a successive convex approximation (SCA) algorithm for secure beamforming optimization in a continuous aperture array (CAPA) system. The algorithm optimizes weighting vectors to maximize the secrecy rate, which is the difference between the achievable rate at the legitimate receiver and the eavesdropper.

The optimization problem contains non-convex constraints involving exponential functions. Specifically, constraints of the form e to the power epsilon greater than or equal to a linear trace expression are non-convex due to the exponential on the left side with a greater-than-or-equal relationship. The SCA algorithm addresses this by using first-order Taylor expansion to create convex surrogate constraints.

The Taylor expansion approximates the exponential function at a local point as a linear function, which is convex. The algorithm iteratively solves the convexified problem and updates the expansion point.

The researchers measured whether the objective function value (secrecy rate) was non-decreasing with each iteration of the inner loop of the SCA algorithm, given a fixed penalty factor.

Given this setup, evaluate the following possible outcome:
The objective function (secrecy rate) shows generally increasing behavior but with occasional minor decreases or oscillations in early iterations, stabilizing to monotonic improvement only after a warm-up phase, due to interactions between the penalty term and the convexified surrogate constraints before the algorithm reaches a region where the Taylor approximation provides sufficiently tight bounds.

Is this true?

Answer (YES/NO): NO